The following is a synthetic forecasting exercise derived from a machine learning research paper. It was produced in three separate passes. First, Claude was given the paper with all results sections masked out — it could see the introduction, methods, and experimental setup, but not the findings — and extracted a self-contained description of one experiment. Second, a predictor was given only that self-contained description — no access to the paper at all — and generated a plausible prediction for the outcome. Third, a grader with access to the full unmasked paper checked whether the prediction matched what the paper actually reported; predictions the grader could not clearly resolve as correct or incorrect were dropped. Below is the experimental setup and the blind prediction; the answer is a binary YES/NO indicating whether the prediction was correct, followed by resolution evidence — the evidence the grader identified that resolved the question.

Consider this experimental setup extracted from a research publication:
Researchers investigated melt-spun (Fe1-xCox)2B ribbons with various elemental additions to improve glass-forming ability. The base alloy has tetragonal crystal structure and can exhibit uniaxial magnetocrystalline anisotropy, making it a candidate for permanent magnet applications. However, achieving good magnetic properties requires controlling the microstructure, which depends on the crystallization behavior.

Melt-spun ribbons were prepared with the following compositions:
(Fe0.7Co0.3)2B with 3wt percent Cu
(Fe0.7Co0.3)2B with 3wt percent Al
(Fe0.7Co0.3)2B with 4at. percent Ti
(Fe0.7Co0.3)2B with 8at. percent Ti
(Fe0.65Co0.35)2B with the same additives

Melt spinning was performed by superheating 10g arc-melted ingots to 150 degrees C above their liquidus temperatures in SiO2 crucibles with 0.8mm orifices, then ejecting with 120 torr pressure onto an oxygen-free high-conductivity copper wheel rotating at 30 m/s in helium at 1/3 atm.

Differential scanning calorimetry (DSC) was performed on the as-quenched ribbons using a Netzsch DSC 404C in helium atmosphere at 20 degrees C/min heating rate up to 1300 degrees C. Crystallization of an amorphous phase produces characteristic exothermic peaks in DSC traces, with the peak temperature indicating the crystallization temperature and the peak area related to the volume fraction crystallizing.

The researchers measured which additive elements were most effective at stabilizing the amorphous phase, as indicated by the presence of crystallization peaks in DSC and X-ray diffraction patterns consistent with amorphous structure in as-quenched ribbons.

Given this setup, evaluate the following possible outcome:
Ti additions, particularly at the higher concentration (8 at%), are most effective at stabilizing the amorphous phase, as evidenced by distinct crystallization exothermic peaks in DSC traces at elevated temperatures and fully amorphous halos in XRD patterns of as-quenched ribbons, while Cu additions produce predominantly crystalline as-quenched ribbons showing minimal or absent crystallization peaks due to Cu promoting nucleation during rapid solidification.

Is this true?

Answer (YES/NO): NO